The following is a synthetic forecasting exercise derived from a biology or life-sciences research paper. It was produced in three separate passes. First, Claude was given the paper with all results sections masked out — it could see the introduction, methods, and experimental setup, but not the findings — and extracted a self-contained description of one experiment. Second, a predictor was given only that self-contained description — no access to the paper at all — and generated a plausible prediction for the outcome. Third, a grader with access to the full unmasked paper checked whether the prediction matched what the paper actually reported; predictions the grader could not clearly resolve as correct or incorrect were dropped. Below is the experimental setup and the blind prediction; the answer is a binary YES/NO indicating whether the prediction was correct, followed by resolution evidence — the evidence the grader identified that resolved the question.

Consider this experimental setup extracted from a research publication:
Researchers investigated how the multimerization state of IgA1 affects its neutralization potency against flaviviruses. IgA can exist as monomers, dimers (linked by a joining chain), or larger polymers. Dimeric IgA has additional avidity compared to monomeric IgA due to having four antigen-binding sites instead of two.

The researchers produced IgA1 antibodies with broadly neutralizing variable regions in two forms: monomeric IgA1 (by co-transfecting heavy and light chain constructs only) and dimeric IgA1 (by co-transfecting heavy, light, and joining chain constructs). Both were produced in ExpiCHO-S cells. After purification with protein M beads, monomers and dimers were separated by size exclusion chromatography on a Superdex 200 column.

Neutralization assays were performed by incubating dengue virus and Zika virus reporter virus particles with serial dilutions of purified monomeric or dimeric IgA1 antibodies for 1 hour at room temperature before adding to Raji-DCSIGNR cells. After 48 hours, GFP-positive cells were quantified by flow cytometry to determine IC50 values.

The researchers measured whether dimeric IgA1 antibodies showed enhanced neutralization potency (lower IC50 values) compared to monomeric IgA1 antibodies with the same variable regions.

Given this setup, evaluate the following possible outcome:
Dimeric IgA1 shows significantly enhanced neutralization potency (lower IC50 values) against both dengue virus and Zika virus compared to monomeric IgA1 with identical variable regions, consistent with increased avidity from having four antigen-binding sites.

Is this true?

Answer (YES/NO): YES